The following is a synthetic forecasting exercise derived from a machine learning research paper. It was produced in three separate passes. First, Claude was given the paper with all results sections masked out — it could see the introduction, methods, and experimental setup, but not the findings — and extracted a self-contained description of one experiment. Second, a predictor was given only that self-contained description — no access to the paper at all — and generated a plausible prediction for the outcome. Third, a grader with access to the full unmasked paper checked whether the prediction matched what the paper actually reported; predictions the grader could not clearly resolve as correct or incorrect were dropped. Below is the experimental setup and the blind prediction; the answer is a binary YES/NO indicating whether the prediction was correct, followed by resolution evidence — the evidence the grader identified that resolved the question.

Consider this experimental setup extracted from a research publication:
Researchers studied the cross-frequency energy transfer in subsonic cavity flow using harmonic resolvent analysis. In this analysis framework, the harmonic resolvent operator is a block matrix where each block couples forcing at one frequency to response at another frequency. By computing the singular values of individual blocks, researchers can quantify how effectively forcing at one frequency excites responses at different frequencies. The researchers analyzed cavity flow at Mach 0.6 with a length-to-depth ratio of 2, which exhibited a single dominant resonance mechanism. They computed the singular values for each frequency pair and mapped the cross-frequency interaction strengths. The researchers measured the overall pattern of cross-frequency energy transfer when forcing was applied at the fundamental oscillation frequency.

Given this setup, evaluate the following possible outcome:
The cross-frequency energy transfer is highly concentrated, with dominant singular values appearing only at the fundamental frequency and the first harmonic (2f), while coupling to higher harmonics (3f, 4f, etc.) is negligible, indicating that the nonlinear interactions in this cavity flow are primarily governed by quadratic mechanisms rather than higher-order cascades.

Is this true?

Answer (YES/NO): NO